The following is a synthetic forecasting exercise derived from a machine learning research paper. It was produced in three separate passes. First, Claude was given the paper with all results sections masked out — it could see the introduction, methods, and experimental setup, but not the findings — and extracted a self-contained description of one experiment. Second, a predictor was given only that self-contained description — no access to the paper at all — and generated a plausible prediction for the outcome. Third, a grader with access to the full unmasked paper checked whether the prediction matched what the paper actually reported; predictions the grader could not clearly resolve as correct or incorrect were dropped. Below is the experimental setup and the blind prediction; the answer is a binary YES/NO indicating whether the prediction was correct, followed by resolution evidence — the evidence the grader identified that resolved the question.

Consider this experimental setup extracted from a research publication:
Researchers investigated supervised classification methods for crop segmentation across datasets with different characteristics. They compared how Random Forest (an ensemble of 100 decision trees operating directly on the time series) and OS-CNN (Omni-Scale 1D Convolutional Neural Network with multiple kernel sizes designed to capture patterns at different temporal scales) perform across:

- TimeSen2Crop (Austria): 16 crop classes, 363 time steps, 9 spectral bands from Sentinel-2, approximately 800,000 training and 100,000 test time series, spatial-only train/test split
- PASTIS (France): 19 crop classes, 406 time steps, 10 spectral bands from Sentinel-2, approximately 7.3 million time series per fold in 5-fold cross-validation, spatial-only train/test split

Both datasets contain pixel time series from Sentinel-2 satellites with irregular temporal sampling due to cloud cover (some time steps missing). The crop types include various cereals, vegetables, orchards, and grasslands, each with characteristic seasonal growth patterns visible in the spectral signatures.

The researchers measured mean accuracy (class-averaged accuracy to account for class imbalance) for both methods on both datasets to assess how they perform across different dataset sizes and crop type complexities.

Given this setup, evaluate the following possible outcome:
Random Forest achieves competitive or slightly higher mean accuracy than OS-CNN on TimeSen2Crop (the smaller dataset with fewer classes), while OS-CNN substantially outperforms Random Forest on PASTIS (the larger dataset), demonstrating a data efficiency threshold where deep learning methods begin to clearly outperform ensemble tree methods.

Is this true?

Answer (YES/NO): NO